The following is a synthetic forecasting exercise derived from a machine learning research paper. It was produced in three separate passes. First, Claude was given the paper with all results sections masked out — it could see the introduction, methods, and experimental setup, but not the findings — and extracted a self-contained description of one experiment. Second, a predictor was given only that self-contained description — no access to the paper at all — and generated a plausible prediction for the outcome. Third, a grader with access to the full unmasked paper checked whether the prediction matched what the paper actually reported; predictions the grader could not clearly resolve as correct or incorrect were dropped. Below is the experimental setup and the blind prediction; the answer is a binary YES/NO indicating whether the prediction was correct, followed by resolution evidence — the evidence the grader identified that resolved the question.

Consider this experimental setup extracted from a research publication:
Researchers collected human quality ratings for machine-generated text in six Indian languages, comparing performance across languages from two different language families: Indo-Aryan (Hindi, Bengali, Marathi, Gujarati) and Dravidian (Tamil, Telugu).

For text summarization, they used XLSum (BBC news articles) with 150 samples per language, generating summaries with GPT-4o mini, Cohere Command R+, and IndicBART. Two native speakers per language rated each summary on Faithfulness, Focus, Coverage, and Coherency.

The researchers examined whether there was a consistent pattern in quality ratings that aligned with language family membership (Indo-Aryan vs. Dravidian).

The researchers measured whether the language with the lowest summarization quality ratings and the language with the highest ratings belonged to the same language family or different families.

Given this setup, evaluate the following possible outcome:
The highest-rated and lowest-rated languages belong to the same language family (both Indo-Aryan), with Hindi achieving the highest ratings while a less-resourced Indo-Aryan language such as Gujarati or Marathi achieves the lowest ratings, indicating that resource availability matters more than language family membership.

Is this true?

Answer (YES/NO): NO